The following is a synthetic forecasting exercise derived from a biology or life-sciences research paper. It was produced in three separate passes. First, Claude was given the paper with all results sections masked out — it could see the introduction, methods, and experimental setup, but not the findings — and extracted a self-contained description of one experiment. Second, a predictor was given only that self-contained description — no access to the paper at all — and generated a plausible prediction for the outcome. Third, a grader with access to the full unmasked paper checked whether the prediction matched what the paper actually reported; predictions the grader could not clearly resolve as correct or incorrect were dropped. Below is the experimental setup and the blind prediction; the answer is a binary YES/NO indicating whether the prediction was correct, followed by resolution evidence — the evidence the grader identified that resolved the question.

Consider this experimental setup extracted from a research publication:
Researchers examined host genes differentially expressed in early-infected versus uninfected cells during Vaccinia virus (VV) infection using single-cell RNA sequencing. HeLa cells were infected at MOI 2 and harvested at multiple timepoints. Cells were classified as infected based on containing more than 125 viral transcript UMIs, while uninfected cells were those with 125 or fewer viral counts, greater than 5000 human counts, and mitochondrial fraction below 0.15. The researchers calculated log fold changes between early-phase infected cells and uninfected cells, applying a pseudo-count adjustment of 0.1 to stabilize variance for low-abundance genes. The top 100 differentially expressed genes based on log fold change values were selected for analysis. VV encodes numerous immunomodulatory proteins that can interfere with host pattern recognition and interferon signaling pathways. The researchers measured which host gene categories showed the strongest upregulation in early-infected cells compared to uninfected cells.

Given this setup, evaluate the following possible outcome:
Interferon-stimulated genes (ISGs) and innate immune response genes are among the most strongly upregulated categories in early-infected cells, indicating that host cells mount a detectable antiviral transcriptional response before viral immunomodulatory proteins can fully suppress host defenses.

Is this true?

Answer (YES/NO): NO